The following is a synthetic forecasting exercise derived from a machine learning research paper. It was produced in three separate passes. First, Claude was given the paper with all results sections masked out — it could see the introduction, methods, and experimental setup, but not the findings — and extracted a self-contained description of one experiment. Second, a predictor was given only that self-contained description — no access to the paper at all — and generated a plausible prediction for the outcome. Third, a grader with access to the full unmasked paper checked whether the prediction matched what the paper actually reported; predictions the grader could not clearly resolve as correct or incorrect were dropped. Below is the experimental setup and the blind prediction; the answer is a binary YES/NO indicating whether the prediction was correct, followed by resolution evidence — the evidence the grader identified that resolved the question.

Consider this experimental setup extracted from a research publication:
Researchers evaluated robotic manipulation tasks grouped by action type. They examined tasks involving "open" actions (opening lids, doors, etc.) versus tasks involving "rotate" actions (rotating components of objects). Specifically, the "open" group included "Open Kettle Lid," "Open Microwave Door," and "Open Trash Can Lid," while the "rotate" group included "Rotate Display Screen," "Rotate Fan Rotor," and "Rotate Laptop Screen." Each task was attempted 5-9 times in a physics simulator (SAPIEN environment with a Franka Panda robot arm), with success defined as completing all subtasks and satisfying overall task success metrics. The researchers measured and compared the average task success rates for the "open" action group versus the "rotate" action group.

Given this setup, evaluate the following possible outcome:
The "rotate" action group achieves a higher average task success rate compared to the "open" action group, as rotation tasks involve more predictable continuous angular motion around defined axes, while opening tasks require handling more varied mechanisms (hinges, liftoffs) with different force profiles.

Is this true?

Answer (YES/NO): YES